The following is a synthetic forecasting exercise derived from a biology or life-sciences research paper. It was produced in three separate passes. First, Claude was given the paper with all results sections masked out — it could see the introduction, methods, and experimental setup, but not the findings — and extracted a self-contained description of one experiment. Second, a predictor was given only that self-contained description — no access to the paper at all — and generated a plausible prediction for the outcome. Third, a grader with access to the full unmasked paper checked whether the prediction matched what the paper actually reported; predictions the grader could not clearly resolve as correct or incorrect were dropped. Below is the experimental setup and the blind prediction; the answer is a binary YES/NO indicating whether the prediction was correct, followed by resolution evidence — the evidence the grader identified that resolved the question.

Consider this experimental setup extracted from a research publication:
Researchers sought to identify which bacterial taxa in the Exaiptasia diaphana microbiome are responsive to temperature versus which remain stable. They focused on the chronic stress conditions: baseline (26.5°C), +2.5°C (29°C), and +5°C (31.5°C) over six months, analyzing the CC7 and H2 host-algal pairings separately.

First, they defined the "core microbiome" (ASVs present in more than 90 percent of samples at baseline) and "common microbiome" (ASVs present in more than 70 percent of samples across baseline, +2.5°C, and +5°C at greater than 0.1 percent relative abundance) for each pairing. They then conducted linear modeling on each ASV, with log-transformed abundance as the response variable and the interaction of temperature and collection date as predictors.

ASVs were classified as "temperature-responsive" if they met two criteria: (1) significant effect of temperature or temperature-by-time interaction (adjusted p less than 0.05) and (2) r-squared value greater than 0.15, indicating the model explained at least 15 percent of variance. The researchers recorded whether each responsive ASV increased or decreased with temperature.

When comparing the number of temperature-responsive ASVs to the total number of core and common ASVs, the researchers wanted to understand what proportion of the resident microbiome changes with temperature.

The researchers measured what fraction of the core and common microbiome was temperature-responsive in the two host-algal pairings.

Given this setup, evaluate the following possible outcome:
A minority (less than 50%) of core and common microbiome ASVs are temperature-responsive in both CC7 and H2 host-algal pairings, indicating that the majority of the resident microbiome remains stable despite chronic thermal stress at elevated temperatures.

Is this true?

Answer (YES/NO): YES